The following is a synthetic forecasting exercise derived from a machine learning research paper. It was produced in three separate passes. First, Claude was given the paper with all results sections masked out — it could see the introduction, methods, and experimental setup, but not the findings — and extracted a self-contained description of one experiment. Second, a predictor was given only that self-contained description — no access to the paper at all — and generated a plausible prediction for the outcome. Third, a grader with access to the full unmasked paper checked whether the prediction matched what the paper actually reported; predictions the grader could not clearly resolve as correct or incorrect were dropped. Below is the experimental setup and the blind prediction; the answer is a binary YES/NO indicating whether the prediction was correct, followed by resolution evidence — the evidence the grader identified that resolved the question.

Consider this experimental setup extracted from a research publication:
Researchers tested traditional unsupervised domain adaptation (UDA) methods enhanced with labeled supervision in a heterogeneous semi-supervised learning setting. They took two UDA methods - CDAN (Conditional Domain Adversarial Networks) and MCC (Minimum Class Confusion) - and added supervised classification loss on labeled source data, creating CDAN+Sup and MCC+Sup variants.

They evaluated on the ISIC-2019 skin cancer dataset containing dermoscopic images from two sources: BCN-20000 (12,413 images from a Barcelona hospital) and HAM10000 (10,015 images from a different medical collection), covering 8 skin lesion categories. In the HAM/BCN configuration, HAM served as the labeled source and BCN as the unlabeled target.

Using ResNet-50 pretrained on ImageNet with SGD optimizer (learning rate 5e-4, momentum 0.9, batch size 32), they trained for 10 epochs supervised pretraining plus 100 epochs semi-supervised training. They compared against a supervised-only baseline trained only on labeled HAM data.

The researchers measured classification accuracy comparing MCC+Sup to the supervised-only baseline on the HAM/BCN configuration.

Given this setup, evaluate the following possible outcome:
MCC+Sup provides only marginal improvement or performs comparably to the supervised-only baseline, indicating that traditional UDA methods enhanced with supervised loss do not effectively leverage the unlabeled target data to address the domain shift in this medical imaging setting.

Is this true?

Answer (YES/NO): NO